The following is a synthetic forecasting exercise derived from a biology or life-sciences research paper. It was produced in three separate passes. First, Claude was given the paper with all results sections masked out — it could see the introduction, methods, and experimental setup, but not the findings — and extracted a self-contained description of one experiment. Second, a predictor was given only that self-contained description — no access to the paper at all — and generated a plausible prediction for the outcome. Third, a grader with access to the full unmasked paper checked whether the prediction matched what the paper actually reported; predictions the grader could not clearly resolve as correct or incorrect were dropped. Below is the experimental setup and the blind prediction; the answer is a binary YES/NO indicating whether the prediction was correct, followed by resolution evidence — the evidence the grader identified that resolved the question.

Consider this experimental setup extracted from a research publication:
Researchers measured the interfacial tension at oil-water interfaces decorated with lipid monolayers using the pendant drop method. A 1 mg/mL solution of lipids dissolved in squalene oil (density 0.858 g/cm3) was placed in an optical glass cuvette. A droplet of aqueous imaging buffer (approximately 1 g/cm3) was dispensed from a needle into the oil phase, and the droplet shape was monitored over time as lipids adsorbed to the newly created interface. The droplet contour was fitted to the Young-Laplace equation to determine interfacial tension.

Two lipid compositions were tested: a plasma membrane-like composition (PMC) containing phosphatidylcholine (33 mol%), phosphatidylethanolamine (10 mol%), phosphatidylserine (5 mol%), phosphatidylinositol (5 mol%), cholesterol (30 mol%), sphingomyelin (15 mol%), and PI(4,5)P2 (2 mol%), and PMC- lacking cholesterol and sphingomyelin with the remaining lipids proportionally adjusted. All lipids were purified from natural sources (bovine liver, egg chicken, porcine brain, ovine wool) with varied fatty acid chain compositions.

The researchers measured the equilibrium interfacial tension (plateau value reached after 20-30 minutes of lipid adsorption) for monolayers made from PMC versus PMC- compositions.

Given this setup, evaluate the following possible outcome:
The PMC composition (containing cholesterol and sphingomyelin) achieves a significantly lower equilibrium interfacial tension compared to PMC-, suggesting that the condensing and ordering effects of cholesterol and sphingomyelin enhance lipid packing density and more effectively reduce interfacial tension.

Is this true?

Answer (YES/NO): NO